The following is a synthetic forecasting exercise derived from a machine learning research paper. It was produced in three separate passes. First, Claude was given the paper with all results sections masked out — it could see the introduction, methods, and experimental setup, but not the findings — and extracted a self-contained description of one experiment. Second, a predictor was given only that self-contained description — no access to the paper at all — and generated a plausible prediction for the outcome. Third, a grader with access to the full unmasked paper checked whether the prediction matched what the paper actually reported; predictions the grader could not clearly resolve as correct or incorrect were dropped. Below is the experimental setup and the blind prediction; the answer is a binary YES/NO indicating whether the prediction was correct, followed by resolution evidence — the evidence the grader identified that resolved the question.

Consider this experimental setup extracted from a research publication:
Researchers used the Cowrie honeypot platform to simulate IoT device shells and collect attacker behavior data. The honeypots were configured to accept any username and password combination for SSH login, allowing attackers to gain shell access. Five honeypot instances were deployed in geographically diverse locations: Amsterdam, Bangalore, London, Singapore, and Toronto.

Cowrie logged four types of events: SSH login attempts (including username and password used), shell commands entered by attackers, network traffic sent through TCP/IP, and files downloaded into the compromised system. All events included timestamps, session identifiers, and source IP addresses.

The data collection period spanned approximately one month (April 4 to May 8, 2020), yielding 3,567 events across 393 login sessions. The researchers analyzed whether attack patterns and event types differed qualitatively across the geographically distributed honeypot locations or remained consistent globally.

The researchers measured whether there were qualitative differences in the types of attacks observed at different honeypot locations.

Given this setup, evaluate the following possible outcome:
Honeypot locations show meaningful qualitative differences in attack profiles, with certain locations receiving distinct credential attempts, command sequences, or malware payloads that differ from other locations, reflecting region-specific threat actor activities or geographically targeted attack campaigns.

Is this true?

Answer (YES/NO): NO